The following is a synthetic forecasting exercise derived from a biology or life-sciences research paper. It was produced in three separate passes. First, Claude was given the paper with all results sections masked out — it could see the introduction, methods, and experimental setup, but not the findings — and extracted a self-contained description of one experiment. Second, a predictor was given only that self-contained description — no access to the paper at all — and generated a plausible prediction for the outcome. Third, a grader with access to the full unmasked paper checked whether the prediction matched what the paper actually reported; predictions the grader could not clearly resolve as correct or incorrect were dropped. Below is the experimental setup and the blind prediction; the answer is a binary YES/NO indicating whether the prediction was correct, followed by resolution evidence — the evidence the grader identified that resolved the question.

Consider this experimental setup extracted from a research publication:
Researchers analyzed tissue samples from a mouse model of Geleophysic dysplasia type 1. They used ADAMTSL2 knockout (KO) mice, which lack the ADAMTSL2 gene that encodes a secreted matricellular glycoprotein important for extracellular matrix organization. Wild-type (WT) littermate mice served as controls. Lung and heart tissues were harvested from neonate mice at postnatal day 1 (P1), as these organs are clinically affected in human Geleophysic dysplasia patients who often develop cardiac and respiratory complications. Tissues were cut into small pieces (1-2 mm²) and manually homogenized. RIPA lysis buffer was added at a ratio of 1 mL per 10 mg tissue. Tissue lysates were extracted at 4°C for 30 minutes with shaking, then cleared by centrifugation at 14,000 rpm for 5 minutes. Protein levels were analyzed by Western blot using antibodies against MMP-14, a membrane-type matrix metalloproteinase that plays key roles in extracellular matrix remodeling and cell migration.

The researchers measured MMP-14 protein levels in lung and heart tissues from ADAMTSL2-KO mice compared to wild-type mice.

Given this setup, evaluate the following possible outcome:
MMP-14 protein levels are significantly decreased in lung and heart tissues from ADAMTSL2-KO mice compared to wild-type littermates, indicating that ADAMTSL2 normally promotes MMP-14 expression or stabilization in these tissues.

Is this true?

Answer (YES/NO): NO